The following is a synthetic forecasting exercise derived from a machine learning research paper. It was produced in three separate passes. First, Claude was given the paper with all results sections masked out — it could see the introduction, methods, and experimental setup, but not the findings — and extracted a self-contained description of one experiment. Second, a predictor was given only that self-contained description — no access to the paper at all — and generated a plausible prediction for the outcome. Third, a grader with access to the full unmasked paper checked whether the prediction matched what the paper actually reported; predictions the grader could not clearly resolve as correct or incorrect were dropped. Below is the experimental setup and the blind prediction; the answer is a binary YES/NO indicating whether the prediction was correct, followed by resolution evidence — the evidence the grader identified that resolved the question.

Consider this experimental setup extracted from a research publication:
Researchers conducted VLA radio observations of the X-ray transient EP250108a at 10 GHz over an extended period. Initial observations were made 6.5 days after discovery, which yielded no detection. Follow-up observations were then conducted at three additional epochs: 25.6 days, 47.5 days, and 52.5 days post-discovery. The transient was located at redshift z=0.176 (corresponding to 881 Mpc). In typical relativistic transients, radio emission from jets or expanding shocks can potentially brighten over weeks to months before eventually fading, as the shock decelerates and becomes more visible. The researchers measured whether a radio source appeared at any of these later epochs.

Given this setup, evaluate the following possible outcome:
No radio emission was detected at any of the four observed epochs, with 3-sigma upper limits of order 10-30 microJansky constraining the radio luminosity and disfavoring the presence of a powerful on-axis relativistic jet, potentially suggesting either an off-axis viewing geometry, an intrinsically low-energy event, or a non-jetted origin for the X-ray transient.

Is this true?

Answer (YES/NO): YES